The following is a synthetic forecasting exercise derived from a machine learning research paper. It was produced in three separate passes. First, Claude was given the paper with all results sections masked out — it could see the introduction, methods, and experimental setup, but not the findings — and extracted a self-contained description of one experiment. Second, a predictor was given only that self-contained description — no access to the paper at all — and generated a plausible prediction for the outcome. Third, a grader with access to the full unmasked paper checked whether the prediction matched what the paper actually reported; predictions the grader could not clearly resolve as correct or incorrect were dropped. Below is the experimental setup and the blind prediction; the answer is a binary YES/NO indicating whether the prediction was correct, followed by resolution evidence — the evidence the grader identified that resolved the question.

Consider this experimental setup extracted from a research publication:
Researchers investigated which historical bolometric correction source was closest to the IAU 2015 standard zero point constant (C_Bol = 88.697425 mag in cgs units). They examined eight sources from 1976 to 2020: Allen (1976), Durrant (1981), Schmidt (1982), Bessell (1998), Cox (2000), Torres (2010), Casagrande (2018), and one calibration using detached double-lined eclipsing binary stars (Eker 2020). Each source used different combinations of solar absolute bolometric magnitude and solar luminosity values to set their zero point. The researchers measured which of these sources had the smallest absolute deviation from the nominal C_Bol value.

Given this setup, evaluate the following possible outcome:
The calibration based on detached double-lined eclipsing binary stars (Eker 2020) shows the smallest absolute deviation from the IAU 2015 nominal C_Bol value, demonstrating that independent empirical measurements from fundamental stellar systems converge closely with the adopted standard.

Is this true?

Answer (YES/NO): YES